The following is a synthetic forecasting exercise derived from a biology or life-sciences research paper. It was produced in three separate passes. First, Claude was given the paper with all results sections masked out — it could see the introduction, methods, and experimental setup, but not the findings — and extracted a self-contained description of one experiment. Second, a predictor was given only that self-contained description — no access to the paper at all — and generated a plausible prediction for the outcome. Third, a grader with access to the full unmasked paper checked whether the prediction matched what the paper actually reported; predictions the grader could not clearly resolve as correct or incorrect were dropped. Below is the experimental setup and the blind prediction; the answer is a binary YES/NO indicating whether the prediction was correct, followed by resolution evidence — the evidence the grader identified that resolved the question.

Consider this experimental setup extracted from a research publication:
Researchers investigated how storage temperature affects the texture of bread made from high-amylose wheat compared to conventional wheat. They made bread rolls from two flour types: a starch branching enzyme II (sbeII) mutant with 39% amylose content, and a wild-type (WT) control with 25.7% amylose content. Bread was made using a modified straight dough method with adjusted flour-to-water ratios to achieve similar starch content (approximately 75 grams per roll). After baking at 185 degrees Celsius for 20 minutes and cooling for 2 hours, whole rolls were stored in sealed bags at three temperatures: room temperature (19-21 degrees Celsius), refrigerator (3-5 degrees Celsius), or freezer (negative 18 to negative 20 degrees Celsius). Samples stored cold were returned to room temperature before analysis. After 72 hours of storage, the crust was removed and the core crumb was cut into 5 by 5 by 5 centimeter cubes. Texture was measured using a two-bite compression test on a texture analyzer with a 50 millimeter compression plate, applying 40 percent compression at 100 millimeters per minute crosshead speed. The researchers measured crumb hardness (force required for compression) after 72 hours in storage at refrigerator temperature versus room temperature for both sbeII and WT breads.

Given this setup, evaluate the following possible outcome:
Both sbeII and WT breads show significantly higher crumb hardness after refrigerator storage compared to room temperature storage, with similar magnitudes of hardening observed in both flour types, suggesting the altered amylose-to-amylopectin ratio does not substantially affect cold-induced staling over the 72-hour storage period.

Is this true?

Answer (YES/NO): NO